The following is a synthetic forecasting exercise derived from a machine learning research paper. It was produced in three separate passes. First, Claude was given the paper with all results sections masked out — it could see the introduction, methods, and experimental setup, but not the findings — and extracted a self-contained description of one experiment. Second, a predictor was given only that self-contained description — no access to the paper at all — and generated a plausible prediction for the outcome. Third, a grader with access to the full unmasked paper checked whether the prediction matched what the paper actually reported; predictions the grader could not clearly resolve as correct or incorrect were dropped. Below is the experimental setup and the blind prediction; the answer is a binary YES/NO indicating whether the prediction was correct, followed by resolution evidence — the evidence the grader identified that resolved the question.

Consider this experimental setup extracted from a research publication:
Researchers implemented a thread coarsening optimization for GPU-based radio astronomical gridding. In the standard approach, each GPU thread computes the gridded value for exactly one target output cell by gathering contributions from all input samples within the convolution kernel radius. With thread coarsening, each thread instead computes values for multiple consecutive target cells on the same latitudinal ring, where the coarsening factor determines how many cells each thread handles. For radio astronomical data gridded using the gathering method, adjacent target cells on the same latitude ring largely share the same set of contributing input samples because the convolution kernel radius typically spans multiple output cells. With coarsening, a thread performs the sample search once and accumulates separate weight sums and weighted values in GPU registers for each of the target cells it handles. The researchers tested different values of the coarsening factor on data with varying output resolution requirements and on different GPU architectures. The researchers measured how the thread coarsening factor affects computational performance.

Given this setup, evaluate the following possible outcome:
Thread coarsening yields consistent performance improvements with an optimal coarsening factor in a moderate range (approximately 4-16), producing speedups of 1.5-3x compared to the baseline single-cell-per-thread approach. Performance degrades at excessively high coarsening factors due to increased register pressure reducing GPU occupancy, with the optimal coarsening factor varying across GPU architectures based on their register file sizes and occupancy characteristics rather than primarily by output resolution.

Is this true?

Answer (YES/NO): NO